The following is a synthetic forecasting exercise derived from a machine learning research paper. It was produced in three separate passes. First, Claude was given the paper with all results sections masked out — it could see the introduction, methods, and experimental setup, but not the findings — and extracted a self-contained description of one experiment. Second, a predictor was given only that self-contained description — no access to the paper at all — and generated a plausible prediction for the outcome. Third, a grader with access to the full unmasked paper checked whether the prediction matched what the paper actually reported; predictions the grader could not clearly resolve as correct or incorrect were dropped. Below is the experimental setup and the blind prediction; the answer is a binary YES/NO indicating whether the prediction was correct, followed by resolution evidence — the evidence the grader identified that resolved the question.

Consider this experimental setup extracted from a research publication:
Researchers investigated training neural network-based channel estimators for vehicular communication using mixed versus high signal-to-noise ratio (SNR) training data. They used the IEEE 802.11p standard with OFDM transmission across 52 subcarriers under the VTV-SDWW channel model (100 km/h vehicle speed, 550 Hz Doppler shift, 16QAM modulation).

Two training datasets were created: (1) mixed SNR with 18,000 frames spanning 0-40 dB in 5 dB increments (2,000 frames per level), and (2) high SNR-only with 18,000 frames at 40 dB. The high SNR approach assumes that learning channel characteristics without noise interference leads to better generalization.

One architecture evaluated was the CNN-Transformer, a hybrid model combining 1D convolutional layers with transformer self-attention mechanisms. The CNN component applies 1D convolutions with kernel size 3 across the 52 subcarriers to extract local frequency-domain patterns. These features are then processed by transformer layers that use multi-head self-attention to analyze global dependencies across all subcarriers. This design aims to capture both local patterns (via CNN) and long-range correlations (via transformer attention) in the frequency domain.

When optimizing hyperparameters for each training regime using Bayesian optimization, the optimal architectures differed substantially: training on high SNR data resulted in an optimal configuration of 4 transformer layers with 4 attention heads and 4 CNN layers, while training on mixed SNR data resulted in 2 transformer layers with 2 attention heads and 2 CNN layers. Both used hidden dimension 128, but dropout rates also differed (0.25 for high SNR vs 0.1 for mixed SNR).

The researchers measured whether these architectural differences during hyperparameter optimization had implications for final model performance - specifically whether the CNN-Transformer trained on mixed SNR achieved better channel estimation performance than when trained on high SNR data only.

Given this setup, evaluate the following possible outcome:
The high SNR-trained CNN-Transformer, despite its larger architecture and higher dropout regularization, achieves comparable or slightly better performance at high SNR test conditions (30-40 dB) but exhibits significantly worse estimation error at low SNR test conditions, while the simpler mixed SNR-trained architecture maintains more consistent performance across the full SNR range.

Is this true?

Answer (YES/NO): YES